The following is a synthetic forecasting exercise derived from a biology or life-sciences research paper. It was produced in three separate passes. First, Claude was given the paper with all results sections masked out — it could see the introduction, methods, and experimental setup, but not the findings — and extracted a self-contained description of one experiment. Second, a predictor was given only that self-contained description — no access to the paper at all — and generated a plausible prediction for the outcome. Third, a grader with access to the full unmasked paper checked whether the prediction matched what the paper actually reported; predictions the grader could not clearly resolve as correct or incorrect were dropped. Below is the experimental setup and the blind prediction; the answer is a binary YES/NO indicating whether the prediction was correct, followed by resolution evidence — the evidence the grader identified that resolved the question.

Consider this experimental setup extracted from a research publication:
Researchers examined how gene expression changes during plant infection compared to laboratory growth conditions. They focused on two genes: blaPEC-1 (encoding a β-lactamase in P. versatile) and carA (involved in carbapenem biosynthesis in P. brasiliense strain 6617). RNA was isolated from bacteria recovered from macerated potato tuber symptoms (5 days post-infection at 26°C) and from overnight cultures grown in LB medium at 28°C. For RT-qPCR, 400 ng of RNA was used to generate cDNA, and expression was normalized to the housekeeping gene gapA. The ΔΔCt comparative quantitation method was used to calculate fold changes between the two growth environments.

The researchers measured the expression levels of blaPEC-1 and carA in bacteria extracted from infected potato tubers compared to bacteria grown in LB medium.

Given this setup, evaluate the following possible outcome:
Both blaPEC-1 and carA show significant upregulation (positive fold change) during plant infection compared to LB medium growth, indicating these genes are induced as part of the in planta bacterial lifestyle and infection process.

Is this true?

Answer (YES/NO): NO